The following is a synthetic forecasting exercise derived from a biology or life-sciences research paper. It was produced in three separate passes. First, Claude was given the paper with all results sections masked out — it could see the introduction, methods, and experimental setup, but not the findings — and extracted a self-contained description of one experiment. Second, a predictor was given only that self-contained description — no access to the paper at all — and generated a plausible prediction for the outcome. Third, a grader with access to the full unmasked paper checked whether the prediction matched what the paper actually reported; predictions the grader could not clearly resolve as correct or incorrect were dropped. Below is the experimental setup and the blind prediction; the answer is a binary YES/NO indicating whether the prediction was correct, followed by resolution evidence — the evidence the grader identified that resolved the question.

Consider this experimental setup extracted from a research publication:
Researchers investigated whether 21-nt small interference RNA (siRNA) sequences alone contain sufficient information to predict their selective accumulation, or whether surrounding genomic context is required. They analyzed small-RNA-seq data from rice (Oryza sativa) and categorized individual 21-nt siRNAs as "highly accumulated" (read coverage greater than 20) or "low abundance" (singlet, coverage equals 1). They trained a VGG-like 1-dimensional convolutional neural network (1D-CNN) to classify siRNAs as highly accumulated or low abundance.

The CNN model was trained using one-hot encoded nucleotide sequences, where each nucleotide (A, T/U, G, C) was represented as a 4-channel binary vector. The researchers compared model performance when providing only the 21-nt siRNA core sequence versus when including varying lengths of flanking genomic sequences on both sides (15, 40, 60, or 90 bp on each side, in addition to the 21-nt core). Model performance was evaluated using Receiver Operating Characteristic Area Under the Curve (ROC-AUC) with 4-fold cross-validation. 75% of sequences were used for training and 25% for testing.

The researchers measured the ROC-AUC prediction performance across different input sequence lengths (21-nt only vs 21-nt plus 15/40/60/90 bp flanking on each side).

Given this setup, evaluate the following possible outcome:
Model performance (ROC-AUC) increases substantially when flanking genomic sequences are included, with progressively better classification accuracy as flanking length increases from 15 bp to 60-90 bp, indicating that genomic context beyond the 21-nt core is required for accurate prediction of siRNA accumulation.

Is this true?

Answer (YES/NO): YES